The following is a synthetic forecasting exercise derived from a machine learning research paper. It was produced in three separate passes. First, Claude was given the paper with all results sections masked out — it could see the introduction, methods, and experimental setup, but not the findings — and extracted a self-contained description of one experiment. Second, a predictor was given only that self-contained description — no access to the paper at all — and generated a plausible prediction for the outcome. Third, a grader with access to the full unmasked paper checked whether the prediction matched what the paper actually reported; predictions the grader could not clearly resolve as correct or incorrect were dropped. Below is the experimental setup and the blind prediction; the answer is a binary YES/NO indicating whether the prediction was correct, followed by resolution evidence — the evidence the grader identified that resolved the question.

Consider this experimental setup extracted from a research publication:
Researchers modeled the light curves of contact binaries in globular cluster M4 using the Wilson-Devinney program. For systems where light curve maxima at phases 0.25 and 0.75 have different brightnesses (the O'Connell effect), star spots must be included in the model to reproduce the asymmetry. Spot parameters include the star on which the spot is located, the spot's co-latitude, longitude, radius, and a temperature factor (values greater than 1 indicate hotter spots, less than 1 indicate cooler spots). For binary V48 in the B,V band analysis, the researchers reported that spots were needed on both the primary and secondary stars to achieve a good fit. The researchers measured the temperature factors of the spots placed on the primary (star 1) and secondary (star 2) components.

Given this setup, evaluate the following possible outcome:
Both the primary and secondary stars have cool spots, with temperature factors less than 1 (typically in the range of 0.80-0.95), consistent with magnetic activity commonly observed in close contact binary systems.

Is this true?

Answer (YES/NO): NO